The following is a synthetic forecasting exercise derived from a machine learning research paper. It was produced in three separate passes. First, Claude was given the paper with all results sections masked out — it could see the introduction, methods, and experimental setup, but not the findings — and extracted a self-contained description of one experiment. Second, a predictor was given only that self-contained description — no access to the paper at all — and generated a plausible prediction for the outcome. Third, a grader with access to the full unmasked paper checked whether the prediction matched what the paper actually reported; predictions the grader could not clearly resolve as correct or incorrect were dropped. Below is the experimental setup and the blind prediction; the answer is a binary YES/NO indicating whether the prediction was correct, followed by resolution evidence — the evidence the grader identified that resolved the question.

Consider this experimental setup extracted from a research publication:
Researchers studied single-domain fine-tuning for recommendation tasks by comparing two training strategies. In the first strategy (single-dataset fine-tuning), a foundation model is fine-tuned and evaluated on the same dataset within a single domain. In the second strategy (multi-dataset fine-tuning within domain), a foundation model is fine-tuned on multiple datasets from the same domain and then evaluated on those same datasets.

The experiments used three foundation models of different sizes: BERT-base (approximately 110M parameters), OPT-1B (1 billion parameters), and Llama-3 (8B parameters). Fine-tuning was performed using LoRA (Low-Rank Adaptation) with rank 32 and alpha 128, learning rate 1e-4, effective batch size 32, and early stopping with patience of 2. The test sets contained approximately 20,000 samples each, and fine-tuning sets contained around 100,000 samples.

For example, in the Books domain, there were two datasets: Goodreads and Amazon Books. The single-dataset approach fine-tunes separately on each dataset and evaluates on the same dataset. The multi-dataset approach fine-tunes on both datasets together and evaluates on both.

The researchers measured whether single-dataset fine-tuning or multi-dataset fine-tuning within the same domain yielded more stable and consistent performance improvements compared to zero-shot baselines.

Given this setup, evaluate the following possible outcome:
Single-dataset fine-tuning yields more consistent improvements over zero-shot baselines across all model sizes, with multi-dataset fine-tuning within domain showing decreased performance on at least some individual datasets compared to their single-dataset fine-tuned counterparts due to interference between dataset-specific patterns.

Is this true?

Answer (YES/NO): YES